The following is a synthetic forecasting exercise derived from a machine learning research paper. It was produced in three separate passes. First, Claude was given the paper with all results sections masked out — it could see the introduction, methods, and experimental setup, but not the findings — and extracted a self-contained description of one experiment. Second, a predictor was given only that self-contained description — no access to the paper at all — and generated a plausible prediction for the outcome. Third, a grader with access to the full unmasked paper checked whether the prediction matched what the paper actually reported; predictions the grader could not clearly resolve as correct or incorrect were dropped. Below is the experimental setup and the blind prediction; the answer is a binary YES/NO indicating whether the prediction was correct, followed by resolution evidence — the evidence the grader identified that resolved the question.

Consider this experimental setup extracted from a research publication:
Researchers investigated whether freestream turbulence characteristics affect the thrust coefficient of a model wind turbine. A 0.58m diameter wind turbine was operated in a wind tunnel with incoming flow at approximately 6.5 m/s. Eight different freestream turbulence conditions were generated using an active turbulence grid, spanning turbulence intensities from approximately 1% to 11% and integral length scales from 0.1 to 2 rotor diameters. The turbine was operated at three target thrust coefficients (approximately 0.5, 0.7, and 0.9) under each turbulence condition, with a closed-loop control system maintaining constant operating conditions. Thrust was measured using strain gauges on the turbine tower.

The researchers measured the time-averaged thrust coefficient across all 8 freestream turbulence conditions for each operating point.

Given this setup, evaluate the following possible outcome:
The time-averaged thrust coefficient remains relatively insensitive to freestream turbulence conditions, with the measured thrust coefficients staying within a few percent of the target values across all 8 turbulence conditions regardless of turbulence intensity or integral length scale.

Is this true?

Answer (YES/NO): YES